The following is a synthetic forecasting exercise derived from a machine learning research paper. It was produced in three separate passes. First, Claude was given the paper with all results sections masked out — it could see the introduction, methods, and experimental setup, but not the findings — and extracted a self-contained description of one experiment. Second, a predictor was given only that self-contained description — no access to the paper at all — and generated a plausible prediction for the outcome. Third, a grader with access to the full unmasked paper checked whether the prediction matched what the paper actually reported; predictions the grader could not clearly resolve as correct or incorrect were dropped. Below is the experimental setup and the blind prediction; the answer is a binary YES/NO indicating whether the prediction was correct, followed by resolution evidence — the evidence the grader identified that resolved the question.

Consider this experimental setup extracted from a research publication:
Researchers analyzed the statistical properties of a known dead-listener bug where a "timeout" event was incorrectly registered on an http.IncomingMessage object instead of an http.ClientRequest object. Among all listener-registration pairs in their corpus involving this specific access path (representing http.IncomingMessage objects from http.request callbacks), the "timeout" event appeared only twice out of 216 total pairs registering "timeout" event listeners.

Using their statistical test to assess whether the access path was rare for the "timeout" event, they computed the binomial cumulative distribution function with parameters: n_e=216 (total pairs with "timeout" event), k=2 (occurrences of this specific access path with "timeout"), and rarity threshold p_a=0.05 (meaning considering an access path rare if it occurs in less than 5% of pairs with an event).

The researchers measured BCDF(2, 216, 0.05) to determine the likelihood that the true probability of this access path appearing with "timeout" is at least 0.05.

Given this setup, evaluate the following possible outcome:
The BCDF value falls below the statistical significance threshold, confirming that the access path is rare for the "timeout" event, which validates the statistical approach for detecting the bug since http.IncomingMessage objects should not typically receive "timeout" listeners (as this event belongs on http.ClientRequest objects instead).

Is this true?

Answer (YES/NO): YES